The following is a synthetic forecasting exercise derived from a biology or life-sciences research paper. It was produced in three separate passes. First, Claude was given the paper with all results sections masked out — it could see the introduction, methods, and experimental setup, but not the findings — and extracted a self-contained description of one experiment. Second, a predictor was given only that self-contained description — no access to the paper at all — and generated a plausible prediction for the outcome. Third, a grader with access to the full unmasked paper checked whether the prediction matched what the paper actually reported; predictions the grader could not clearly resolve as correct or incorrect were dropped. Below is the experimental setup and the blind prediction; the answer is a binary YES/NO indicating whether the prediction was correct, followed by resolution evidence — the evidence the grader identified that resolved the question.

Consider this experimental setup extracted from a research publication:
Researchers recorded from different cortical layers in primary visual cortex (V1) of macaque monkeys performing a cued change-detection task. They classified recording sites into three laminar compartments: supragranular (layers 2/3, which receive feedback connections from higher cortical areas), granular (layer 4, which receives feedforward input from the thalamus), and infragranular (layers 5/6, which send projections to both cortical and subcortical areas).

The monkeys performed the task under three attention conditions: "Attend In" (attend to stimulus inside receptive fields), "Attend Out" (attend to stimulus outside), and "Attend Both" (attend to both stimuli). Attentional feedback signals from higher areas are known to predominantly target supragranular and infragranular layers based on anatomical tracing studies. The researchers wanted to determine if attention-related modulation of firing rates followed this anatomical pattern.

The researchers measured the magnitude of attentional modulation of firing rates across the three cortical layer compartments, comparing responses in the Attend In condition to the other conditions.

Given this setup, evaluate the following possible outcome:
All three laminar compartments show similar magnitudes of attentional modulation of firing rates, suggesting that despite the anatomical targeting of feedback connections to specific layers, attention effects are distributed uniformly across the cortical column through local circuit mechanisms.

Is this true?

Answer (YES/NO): NO